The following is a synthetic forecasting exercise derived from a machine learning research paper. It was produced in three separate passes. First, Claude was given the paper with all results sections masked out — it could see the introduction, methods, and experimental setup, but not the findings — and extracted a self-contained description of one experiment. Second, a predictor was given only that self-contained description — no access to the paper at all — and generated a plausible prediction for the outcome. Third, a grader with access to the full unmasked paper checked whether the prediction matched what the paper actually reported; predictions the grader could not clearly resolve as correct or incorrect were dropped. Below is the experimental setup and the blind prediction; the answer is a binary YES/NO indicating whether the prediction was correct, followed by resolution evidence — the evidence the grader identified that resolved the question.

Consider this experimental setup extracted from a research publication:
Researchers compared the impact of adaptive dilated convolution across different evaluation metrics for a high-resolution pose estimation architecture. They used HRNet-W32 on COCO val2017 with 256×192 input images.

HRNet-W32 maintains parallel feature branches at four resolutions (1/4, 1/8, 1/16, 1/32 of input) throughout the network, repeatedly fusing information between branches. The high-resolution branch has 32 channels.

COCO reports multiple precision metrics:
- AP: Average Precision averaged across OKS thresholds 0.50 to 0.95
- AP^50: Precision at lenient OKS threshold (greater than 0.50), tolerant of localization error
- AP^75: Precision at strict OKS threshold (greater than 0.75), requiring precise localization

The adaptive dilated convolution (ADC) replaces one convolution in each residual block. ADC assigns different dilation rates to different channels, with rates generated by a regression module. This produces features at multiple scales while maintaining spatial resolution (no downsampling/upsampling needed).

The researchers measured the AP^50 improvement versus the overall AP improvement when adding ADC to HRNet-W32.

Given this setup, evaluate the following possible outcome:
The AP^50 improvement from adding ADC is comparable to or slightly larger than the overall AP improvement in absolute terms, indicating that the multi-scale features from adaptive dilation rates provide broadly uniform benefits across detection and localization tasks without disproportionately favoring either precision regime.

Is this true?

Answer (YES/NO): NO